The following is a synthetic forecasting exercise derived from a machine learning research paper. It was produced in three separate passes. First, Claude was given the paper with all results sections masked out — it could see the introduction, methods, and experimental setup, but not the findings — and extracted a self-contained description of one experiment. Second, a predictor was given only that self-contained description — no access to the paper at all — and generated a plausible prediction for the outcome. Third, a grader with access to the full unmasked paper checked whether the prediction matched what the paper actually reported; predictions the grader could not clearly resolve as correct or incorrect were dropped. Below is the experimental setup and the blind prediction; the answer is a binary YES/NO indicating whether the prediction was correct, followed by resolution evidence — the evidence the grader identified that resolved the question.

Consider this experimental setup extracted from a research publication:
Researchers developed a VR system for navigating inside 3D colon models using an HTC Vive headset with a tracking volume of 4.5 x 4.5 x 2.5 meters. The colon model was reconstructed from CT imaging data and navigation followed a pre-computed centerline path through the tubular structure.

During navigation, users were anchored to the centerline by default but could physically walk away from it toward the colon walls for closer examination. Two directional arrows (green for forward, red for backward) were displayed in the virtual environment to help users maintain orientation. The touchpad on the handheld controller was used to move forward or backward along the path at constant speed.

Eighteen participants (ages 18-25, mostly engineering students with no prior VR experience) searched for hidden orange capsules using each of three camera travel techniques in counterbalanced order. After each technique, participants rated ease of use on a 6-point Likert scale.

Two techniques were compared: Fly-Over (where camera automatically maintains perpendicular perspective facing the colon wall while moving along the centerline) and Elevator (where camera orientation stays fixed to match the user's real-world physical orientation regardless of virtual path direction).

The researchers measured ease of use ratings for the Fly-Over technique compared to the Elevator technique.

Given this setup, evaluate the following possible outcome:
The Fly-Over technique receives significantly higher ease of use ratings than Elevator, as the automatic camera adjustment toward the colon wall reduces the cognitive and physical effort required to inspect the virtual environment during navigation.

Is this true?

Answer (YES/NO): NO